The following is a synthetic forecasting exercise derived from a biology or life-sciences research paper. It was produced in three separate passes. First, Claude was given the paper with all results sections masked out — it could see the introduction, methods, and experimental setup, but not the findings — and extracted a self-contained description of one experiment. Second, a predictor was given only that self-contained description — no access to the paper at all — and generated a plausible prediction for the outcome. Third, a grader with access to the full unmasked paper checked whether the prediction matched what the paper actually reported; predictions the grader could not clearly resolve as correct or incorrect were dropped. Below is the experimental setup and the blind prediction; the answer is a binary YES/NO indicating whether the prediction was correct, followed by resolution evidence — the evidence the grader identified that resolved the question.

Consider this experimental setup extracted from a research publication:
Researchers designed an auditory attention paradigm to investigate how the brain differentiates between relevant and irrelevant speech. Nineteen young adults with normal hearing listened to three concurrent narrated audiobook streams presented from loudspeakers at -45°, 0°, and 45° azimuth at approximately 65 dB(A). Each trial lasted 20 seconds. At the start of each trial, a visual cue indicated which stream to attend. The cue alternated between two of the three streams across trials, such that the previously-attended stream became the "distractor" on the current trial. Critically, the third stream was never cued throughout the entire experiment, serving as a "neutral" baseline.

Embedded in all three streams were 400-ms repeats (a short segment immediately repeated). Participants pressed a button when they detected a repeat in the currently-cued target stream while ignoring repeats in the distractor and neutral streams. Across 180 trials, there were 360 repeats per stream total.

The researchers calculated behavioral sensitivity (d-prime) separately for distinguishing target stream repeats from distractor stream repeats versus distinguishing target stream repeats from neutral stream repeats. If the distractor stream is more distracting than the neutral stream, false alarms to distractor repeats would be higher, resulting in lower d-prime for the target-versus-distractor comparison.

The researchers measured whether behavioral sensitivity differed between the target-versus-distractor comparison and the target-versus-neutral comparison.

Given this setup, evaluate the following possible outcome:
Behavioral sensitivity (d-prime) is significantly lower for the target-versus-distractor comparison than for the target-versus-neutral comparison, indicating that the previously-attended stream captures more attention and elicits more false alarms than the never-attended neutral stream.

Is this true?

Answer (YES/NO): YES